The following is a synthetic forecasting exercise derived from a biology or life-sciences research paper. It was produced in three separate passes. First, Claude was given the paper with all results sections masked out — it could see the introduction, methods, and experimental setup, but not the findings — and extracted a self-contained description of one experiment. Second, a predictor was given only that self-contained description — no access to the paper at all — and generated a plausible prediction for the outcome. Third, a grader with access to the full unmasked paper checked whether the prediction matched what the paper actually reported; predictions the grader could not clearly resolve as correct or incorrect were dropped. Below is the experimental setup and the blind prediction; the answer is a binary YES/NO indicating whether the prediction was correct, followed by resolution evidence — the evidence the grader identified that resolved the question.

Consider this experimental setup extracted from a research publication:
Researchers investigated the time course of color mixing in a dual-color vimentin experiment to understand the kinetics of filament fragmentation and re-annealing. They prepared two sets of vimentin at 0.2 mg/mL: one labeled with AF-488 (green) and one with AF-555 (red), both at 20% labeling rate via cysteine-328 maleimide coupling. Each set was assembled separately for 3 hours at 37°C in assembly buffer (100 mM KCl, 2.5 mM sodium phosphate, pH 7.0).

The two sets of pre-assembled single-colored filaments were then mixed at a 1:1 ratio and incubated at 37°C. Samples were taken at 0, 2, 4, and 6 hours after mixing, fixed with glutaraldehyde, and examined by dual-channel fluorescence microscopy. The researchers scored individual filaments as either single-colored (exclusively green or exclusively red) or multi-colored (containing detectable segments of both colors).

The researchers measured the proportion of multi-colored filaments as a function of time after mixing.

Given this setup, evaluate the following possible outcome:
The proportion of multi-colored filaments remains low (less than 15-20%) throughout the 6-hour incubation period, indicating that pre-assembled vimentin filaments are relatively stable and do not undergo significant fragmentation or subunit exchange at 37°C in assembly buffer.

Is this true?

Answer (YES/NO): NO